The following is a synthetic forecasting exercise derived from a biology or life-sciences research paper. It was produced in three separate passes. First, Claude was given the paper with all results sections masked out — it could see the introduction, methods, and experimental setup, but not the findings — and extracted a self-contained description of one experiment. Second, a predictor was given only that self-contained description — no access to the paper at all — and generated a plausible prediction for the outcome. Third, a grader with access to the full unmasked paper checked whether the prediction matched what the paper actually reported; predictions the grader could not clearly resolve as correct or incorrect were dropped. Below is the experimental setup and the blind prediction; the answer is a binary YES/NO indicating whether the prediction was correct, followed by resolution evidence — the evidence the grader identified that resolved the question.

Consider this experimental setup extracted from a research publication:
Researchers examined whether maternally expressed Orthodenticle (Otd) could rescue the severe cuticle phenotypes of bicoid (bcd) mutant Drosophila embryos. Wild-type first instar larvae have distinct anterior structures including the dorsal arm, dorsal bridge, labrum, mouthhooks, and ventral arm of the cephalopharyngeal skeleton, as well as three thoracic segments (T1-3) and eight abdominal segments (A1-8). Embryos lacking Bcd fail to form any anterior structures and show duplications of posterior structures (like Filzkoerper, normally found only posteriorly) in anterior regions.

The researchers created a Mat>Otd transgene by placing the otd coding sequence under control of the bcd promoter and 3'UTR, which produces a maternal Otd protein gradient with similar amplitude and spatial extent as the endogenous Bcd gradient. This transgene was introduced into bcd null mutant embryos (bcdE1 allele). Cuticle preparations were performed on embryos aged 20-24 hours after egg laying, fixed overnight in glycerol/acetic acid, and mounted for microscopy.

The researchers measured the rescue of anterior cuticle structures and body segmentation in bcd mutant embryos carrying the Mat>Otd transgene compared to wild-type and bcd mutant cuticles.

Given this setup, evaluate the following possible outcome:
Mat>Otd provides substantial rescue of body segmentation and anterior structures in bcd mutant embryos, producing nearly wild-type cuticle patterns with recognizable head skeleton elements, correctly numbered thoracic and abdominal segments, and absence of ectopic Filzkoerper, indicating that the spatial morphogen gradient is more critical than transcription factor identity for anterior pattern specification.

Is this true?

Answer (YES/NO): NO